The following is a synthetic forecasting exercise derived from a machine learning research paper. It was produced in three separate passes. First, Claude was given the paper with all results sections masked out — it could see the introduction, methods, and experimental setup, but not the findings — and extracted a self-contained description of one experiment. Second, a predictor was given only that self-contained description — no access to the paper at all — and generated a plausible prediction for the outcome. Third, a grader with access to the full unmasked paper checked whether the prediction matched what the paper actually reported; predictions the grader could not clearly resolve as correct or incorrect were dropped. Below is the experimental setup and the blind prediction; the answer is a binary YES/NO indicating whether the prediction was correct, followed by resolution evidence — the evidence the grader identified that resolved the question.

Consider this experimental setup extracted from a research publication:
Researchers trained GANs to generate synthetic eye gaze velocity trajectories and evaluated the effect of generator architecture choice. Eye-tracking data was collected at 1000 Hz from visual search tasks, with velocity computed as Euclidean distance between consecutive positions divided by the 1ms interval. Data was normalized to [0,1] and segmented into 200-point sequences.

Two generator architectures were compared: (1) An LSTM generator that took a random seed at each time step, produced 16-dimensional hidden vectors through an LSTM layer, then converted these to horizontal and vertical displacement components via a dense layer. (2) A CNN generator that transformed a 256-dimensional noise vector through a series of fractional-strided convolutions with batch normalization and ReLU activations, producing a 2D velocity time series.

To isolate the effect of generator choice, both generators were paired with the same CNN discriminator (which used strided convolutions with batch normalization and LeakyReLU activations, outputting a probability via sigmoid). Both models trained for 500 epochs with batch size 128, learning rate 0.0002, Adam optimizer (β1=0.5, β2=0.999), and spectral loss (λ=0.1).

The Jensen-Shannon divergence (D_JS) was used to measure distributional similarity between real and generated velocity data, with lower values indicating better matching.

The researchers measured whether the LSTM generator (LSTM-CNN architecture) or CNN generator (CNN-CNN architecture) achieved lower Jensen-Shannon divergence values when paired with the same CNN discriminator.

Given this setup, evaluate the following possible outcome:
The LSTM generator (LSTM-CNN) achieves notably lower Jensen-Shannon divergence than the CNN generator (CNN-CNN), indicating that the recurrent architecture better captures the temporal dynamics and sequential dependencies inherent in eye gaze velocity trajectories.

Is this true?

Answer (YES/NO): YES